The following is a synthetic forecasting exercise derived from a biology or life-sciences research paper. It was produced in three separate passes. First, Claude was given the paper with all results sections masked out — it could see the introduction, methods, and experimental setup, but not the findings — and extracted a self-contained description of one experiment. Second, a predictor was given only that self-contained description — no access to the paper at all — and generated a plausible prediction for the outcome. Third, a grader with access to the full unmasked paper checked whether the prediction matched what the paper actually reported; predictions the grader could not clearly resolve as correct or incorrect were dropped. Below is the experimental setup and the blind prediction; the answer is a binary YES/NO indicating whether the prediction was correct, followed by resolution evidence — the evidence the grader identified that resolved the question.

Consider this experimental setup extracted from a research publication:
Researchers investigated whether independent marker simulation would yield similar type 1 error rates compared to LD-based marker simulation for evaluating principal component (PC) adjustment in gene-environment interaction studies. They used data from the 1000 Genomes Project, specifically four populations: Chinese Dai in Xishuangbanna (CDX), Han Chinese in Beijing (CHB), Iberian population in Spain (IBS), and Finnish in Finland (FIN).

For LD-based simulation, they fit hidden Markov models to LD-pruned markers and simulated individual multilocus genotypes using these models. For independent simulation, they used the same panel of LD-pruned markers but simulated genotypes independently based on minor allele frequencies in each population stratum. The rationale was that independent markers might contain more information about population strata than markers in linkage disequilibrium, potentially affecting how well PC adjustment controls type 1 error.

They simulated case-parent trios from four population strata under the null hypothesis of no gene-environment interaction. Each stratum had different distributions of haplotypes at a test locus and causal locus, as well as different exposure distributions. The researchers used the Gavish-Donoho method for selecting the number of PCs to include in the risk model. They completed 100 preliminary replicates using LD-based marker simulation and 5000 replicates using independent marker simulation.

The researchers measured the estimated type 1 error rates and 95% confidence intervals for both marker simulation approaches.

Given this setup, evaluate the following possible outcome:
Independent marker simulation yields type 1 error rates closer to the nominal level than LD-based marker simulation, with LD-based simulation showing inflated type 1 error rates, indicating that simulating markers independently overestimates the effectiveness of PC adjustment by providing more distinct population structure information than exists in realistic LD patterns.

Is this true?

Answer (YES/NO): NO